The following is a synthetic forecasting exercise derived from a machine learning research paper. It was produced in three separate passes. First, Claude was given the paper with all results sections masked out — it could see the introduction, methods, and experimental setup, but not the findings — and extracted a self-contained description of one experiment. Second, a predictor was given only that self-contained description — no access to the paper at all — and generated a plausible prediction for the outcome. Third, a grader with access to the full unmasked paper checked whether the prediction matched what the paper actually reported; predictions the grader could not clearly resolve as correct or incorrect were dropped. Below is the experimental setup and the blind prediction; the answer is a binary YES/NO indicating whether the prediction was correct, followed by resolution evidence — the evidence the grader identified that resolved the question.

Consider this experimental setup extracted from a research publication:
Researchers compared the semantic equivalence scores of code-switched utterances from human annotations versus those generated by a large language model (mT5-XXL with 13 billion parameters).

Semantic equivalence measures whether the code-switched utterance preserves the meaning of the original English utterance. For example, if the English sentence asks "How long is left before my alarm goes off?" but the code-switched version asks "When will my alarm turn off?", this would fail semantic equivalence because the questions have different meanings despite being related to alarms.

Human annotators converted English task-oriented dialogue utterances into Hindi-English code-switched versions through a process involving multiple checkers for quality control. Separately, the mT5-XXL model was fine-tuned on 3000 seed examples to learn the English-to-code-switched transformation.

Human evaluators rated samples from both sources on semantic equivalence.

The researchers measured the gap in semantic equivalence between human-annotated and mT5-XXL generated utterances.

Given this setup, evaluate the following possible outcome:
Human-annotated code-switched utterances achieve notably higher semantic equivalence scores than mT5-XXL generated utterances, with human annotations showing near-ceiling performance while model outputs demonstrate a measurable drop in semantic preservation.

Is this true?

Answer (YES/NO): YES